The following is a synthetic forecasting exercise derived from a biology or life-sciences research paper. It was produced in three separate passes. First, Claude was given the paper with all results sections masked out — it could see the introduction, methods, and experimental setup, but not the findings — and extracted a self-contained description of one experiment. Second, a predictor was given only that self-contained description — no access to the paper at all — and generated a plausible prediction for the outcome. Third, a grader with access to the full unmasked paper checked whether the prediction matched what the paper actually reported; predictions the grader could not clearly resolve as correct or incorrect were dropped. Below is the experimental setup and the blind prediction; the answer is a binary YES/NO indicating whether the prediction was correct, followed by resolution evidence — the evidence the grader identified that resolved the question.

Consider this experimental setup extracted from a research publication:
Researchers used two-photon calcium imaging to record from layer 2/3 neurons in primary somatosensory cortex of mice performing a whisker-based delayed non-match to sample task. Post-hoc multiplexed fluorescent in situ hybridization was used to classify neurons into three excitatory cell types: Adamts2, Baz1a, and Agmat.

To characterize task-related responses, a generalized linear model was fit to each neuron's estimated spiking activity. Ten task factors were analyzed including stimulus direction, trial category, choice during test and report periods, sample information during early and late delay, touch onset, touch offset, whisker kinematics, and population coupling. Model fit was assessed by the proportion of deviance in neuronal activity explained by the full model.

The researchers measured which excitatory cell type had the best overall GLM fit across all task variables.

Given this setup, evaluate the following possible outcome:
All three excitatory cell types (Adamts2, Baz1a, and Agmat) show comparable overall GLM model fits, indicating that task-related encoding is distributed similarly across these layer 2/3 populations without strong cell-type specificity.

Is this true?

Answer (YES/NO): NO